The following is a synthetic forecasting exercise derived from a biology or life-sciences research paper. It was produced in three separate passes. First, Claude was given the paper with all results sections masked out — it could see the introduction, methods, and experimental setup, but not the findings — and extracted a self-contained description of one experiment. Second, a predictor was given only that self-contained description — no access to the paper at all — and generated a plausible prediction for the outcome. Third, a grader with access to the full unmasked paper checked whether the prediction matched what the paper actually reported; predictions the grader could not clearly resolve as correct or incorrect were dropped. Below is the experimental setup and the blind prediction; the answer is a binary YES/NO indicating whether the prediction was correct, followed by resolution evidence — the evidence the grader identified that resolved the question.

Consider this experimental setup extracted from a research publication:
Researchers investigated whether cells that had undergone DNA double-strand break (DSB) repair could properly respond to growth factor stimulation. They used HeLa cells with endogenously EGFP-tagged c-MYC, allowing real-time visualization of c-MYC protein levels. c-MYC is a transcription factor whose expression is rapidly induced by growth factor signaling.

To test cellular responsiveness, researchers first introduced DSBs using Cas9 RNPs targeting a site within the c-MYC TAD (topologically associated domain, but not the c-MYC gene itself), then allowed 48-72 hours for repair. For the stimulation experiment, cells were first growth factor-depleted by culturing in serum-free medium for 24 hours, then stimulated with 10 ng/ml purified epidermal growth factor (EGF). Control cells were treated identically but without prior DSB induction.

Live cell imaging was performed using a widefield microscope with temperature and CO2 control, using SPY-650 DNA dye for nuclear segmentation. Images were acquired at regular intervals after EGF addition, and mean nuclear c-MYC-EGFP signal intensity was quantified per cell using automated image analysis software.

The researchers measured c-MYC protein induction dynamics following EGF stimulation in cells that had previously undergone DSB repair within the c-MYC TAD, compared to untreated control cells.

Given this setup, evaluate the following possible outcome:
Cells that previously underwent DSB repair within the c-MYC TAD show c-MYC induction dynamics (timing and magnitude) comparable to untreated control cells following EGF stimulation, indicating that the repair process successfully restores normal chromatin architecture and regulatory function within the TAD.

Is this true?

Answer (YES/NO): NO